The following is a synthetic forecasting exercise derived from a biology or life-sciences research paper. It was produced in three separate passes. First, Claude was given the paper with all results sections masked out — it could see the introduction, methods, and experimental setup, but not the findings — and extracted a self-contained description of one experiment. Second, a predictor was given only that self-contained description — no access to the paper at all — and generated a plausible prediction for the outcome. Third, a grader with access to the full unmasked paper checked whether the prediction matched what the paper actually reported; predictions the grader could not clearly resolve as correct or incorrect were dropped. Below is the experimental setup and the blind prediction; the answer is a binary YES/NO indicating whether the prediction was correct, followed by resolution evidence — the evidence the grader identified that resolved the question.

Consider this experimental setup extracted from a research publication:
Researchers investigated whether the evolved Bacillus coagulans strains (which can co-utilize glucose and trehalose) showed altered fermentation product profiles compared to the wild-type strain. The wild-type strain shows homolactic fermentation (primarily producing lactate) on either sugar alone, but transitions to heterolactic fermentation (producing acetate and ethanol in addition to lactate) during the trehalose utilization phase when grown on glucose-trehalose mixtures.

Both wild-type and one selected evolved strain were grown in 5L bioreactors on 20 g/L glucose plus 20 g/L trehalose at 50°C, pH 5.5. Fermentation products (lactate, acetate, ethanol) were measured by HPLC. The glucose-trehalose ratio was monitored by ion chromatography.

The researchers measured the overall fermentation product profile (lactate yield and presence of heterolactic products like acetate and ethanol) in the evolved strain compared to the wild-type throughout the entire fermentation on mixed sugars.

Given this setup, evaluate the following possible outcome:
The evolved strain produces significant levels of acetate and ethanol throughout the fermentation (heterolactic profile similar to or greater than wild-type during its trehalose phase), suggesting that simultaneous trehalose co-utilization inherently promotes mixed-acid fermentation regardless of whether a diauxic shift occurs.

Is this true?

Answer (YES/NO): NO